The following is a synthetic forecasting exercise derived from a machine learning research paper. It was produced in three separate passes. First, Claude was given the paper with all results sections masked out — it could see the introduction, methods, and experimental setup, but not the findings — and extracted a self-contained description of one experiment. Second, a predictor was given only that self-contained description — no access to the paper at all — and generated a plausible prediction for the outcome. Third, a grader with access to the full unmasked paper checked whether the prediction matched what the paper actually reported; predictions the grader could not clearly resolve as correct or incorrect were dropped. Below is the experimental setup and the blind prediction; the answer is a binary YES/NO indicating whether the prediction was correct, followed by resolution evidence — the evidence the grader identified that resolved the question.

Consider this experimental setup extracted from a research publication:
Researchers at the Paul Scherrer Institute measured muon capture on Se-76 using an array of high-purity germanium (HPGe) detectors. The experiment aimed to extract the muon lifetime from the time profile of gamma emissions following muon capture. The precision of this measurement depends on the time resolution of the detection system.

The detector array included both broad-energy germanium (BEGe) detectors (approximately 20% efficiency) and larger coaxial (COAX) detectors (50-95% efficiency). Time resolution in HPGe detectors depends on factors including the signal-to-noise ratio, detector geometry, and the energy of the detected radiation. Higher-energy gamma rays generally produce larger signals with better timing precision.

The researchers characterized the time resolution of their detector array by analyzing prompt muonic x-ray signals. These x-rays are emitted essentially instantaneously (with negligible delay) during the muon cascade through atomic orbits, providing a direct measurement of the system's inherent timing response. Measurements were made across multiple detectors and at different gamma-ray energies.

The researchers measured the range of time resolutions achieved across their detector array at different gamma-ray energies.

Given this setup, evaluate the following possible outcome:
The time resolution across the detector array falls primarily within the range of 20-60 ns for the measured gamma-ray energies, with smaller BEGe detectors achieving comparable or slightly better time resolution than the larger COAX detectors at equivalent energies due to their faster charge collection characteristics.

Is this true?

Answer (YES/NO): NO